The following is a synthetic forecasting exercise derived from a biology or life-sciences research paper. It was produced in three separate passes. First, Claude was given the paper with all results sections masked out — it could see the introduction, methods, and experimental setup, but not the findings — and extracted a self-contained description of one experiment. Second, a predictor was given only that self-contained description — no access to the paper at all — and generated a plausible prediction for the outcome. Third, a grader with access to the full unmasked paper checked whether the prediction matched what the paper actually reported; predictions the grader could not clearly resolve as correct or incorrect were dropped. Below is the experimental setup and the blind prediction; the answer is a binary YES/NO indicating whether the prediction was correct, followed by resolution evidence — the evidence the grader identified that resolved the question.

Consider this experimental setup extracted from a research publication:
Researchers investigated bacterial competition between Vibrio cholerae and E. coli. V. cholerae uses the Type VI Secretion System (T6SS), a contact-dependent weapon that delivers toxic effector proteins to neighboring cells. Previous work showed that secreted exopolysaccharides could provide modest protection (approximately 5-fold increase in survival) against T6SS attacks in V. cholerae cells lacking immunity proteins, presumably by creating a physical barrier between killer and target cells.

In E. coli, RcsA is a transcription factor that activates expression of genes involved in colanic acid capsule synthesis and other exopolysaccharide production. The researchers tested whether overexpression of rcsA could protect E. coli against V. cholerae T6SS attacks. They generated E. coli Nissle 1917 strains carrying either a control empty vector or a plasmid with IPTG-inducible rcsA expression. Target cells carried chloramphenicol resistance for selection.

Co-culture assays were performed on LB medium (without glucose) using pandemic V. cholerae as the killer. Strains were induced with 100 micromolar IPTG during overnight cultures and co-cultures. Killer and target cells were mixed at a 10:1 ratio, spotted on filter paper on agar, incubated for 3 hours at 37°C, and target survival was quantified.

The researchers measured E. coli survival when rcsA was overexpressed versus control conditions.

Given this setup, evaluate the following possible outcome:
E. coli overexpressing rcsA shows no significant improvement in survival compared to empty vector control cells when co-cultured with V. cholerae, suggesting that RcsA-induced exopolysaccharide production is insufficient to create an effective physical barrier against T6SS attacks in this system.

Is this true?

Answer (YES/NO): NO